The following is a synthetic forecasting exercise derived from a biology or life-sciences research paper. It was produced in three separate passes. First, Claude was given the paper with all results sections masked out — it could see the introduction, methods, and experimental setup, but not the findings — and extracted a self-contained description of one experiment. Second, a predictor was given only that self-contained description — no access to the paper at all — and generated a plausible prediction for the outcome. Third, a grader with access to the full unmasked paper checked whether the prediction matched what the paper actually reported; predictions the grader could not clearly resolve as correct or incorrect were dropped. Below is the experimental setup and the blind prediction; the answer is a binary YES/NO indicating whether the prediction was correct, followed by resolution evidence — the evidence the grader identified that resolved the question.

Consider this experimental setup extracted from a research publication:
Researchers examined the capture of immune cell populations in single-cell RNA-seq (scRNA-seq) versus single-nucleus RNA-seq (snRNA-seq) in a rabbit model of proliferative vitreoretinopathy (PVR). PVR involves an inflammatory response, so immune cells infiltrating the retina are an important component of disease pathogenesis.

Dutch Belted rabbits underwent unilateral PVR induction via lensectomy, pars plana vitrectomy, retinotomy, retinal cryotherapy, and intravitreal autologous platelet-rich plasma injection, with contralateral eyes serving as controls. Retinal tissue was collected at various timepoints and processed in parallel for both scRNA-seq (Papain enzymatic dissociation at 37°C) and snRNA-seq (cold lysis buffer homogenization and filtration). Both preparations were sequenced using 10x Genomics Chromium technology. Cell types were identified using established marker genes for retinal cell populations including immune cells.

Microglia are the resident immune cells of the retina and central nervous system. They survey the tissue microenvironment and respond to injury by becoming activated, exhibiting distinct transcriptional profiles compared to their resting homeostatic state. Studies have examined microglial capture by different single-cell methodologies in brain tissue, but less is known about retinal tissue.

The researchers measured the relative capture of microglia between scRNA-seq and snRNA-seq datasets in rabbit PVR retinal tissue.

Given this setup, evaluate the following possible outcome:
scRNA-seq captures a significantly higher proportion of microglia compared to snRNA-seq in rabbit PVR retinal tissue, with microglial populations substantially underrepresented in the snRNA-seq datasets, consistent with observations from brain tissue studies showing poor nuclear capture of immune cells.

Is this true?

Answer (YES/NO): YES